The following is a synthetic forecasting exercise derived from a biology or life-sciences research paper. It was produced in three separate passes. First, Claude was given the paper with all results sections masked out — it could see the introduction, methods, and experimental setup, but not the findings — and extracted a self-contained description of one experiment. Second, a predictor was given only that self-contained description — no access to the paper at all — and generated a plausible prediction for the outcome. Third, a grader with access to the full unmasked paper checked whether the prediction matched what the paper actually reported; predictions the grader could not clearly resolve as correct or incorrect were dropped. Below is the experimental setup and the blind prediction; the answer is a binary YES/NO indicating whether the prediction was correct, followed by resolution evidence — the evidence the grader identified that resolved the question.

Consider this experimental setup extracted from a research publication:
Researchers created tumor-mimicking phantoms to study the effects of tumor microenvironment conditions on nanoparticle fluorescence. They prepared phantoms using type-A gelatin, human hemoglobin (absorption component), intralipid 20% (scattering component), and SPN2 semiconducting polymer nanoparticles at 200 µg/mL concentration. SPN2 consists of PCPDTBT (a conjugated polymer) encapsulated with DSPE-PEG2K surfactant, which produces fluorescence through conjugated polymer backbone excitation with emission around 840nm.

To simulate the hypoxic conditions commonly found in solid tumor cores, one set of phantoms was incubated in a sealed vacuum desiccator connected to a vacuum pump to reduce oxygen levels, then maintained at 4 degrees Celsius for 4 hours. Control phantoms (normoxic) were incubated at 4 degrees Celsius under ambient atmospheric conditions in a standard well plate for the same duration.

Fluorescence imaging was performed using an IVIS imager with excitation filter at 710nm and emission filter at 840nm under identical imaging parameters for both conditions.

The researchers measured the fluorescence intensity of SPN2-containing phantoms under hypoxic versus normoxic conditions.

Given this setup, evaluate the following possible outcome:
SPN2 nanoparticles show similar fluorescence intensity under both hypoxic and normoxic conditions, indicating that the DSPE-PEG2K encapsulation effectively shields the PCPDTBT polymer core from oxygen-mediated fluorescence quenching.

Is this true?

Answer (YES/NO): NO